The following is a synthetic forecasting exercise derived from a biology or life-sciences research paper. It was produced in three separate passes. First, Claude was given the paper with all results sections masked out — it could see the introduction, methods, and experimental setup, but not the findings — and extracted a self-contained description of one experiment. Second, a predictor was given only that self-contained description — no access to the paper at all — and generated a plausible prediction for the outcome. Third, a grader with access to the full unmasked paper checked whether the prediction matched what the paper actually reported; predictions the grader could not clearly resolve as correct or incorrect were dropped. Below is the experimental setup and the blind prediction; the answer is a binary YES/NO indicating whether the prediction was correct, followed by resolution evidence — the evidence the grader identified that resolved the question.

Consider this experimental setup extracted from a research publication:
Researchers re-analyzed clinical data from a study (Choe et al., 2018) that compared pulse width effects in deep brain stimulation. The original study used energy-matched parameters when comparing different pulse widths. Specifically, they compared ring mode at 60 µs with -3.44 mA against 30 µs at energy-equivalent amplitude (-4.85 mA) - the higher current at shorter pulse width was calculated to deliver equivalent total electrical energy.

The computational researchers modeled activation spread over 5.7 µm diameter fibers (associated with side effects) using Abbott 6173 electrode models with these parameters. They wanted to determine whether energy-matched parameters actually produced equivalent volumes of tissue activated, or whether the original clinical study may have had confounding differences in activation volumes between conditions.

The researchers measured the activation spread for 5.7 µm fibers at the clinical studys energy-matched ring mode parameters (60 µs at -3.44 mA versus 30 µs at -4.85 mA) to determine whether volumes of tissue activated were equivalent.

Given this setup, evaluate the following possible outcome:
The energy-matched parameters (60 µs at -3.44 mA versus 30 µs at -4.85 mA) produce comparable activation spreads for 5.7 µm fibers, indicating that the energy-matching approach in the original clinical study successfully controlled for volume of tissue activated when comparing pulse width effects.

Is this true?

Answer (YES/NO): NO